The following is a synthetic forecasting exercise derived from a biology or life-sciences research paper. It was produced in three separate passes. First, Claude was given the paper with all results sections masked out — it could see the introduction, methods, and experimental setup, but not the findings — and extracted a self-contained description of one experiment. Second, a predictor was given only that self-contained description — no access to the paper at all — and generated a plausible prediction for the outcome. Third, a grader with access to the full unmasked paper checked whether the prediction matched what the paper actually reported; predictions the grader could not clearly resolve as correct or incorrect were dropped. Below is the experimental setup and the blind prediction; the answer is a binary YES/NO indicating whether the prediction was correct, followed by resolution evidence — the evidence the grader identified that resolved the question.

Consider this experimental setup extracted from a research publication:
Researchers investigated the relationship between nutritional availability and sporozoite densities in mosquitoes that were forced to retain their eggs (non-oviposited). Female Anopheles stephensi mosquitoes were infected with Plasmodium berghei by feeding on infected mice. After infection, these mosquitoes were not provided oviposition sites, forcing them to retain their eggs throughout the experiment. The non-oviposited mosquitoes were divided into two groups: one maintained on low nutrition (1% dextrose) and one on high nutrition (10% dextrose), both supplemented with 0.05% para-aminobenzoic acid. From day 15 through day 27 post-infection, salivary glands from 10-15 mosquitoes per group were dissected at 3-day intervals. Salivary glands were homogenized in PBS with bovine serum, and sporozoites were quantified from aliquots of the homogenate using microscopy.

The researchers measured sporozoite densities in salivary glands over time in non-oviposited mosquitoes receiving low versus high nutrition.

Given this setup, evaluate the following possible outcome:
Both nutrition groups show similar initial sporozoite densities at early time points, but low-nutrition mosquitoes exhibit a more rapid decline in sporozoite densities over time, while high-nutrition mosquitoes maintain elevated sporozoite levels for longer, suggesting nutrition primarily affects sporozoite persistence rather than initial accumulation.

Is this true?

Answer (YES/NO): NO